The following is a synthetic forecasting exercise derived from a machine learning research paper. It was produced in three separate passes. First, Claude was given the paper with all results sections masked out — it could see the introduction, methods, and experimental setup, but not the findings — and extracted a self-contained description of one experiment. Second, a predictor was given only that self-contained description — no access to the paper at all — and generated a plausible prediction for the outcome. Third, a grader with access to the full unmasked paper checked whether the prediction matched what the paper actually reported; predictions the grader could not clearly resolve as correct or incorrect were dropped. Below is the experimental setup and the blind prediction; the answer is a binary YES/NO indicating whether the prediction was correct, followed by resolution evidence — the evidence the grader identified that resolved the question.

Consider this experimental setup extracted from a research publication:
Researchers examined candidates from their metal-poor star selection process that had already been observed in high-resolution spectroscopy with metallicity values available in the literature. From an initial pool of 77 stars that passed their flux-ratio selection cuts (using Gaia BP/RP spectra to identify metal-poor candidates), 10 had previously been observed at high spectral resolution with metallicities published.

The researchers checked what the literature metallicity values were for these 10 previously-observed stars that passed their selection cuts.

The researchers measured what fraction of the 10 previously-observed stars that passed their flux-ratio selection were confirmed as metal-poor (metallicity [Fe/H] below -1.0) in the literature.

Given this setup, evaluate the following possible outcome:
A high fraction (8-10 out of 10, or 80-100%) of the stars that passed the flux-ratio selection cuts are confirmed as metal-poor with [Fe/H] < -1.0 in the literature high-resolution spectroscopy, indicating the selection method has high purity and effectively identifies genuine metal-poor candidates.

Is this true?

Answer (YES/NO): YES